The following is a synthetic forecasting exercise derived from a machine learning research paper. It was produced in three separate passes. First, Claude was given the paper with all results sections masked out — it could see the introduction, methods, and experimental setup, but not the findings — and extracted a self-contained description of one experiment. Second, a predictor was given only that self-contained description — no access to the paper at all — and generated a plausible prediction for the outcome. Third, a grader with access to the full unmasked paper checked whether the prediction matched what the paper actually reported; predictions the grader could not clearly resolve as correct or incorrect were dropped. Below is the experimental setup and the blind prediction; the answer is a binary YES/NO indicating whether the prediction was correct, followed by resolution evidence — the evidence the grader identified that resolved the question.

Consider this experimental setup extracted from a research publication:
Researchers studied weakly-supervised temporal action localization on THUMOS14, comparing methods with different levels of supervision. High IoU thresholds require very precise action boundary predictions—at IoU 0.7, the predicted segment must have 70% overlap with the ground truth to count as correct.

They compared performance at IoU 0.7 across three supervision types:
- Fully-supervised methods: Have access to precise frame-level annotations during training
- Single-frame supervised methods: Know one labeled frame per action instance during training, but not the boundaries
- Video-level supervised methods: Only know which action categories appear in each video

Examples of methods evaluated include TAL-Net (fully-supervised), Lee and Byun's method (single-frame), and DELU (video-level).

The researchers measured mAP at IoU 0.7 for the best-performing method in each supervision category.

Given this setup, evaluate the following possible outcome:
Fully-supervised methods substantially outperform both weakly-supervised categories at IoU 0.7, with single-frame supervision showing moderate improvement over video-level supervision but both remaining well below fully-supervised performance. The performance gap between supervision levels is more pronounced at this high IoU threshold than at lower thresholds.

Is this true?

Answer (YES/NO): NO